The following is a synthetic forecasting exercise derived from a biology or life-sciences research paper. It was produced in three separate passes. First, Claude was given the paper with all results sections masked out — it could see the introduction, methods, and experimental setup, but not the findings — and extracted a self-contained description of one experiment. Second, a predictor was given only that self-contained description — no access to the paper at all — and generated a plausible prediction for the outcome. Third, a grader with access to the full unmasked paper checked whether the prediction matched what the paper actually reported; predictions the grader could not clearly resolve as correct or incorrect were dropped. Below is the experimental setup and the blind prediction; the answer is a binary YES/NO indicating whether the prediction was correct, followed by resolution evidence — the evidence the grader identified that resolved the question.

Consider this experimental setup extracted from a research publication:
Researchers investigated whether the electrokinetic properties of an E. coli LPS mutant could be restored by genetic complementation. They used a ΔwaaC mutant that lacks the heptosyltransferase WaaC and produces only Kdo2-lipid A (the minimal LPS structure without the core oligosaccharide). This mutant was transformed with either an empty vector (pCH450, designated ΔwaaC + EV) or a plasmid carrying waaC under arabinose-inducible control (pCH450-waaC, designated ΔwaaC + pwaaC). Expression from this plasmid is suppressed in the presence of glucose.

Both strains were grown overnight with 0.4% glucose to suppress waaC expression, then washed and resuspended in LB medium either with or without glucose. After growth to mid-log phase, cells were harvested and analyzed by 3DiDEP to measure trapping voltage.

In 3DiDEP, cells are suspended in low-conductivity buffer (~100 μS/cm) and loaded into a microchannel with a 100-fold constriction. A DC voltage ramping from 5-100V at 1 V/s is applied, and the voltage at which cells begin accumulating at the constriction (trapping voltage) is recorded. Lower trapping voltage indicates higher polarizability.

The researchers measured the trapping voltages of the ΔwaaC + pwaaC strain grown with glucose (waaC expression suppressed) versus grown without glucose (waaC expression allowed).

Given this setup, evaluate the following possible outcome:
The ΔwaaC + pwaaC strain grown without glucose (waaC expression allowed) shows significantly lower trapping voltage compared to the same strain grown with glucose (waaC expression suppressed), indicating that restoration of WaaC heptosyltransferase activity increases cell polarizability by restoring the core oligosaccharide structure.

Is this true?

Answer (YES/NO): YES